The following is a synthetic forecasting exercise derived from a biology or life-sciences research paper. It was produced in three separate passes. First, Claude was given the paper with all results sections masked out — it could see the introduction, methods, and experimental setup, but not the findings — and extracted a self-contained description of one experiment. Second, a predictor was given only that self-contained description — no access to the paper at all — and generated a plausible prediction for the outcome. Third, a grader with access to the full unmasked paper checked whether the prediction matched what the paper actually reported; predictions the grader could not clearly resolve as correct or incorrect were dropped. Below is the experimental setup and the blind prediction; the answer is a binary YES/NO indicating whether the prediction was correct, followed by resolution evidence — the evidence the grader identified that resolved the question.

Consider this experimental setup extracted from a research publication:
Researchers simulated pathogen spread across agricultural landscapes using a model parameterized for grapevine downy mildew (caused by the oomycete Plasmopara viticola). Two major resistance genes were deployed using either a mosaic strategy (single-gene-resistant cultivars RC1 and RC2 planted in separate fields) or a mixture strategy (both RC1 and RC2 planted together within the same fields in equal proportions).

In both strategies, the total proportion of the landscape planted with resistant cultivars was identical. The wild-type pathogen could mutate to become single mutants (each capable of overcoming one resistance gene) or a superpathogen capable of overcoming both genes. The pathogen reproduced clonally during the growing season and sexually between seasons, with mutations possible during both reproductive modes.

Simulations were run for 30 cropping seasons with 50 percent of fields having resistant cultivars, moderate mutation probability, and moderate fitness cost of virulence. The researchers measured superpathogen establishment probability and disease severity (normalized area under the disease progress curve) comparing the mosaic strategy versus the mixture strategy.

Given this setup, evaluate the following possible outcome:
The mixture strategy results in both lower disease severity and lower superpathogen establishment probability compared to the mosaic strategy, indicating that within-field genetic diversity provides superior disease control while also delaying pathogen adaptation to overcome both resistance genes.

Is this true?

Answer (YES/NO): NO